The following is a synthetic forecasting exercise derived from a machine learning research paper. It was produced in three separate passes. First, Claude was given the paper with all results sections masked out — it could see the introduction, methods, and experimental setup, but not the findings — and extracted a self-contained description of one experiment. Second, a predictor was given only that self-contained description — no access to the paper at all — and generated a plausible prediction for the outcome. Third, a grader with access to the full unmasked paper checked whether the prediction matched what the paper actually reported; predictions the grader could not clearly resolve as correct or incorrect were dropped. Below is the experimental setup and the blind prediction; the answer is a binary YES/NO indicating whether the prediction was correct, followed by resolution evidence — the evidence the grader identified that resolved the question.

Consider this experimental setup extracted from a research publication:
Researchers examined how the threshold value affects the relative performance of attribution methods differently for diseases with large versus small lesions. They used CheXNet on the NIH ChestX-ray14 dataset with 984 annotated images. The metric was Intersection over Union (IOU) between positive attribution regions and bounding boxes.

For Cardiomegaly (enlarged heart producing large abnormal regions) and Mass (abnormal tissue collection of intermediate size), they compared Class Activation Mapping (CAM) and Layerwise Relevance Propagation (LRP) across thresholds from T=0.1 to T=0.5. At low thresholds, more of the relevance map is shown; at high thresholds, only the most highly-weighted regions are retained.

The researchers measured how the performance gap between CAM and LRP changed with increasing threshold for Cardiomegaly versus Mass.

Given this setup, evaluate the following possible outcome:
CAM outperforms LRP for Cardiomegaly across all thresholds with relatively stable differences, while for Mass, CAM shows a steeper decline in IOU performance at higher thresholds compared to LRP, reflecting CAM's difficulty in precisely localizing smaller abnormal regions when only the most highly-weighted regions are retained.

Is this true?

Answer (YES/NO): NO